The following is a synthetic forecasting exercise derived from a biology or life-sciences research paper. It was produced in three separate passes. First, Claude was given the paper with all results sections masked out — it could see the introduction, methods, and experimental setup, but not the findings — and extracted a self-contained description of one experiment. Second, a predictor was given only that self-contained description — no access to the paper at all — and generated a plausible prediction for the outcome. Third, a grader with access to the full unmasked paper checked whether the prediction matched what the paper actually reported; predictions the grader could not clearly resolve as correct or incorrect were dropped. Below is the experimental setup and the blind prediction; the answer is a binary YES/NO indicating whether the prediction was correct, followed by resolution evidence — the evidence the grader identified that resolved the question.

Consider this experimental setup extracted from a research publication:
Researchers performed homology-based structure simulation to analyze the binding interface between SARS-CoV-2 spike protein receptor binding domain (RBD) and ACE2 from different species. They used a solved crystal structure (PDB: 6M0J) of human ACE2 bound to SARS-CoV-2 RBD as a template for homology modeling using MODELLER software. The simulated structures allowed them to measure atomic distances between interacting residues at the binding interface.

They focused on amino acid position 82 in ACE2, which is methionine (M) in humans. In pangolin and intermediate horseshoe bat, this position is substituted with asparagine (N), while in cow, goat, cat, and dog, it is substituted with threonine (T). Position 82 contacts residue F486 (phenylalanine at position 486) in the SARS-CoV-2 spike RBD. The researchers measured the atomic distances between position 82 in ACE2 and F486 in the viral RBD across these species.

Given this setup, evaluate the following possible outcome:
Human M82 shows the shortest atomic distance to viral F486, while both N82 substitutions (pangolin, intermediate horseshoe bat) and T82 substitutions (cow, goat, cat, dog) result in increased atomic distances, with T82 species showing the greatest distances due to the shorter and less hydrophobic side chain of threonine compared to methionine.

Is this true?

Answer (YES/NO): NO